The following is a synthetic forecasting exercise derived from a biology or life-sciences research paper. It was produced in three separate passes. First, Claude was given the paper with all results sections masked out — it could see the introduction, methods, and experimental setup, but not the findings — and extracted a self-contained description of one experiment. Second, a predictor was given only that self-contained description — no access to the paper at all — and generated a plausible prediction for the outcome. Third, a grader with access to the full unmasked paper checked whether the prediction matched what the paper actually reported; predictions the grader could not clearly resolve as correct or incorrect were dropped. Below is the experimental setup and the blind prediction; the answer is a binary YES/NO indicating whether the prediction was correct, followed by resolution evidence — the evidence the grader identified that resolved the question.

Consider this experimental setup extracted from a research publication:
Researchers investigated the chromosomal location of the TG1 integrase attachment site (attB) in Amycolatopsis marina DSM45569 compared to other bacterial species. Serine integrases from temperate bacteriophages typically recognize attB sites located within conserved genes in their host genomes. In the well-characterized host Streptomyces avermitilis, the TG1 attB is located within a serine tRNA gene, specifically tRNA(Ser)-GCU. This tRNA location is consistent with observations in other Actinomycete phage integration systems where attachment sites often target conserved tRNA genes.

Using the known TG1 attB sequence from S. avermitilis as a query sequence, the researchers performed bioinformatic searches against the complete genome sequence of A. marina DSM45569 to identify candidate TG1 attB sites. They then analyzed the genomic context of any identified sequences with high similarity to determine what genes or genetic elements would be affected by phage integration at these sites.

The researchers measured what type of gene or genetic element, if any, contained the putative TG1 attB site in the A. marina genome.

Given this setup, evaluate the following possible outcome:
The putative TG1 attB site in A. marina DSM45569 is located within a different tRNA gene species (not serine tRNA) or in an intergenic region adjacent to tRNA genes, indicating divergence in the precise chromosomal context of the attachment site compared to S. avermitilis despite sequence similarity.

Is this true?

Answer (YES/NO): NO